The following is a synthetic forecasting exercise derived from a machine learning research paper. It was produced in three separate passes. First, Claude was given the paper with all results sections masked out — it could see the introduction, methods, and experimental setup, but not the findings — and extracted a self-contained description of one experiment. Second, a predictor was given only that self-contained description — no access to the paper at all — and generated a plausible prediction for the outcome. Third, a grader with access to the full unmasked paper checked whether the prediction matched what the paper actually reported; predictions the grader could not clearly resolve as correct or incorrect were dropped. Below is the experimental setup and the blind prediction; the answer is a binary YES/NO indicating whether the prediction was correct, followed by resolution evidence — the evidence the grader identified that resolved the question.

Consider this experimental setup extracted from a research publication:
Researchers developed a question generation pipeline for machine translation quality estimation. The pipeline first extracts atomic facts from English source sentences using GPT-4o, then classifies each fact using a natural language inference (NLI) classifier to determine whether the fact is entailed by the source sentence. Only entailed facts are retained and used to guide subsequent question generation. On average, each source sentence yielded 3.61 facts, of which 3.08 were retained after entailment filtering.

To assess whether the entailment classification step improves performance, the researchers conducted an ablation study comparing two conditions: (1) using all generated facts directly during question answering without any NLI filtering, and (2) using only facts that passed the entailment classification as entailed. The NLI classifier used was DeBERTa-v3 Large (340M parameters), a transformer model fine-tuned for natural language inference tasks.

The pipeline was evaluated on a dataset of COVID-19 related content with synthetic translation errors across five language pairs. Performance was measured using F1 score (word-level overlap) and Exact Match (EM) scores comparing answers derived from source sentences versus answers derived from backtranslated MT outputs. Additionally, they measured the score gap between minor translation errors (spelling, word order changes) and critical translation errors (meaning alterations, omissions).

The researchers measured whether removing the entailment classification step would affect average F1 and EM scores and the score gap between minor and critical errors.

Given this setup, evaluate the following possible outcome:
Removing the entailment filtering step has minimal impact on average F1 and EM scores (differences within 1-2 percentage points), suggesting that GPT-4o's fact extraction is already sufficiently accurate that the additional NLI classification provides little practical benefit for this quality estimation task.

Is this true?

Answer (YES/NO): NO